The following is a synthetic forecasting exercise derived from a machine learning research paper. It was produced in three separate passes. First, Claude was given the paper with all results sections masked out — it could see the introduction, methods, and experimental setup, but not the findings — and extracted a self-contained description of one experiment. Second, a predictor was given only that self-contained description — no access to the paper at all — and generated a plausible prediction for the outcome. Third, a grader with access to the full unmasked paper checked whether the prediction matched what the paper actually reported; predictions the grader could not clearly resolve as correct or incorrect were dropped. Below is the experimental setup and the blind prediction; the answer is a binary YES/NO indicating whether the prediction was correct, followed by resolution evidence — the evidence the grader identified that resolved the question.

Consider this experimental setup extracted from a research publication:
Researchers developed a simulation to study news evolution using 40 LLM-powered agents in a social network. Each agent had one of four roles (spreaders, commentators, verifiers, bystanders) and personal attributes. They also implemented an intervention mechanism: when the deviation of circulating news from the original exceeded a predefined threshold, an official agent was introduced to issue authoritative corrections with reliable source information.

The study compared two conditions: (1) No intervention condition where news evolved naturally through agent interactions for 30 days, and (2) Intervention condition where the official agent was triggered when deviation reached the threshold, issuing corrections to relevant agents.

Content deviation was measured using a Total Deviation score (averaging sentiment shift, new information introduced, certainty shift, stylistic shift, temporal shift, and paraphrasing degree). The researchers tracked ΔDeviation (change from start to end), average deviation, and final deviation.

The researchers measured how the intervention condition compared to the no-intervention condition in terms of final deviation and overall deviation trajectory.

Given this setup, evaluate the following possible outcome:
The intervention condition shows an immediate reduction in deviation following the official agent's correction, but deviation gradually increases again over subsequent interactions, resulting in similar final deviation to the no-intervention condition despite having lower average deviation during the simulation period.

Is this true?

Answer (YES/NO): NO